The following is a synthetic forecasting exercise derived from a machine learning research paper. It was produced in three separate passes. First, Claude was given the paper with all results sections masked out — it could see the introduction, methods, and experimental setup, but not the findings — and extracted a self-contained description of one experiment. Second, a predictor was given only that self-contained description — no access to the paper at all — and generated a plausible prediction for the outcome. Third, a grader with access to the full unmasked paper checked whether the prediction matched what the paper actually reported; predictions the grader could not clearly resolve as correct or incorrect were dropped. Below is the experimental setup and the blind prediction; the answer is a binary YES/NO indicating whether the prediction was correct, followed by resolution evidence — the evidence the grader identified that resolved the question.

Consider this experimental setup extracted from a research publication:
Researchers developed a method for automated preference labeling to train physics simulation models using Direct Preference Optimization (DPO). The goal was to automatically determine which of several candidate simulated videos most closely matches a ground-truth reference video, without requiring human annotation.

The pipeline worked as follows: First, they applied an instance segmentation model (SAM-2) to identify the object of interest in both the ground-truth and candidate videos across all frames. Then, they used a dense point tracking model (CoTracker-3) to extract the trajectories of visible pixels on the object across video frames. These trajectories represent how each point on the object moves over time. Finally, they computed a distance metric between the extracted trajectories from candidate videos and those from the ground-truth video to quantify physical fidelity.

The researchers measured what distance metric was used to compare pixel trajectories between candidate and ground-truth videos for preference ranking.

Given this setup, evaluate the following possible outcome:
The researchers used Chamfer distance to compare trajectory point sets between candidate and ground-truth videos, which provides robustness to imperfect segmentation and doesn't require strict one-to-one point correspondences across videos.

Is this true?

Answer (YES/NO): NO